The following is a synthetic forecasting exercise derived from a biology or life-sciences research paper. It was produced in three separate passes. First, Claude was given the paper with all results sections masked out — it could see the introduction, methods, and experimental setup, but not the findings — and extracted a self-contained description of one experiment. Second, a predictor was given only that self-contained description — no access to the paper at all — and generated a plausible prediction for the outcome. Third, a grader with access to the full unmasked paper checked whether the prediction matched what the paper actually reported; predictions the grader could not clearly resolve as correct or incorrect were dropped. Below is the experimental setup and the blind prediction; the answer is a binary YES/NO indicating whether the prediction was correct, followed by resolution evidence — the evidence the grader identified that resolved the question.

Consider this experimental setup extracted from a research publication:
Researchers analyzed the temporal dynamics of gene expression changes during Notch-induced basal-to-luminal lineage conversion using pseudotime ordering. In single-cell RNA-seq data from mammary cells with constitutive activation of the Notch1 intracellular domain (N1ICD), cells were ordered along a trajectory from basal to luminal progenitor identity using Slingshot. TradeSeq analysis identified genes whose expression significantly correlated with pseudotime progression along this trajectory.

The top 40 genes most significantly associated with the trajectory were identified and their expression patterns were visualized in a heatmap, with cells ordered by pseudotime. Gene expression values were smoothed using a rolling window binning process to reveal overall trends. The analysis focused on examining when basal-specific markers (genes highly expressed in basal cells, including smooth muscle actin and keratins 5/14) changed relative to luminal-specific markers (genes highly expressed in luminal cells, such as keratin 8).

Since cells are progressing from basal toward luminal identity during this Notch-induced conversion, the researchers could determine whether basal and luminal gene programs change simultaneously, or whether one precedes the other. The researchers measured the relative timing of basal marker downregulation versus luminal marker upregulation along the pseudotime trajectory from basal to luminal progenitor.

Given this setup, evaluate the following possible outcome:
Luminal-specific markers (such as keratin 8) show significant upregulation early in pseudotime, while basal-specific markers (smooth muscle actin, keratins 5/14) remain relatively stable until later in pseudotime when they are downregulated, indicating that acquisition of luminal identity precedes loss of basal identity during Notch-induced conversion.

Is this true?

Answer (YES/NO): NO